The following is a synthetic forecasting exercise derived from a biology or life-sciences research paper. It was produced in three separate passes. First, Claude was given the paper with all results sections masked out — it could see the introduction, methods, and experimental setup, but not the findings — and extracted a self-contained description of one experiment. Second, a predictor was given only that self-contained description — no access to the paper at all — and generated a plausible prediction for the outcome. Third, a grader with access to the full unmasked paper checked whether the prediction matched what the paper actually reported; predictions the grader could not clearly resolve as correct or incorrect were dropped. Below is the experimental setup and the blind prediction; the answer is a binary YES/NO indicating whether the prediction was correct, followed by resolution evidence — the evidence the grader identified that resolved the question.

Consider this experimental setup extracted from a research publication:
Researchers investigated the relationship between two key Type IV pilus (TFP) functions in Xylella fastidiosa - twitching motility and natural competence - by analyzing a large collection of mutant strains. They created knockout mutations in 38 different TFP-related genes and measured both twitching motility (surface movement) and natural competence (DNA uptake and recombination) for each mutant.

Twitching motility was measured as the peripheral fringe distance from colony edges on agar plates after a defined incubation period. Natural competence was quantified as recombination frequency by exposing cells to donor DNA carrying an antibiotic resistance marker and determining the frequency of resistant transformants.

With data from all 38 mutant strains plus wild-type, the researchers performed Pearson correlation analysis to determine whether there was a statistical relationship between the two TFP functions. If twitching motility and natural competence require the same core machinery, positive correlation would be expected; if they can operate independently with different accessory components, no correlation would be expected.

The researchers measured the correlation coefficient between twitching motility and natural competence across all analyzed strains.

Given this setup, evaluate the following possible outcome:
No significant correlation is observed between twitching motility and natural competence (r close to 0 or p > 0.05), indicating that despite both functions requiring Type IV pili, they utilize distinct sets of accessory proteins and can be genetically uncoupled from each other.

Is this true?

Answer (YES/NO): NO